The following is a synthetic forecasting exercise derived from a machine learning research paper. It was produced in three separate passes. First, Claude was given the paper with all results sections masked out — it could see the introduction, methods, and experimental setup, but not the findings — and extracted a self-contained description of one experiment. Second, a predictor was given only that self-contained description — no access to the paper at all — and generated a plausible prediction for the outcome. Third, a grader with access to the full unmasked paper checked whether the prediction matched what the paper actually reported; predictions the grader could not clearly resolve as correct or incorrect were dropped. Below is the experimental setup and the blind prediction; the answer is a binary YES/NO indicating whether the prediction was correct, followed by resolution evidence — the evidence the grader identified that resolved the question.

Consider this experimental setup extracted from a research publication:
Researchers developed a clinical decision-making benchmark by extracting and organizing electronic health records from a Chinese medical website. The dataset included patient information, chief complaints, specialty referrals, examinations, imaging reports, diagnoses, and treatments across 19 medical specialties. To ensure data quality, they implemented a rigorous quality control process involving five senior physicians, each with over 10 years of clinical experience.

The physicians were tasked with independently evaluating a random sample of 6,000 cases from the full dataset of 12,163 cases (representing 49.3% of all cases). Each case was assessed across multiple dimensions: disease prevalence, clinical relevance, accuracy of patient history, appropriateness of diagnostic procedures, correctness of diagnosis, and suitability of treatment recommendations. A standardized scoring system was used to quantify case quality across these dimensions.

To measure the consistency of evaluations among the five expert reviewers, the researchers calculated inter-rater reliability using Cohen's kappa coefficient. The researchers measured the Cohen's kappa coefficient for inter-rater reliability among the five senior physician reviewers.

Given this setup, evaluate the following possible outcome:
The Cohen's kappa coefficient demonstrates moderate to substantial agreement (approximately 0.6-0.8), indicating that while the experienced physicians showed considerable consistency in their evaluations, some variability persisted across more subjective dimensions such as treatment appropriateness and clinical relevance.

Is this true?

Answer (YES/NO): NO